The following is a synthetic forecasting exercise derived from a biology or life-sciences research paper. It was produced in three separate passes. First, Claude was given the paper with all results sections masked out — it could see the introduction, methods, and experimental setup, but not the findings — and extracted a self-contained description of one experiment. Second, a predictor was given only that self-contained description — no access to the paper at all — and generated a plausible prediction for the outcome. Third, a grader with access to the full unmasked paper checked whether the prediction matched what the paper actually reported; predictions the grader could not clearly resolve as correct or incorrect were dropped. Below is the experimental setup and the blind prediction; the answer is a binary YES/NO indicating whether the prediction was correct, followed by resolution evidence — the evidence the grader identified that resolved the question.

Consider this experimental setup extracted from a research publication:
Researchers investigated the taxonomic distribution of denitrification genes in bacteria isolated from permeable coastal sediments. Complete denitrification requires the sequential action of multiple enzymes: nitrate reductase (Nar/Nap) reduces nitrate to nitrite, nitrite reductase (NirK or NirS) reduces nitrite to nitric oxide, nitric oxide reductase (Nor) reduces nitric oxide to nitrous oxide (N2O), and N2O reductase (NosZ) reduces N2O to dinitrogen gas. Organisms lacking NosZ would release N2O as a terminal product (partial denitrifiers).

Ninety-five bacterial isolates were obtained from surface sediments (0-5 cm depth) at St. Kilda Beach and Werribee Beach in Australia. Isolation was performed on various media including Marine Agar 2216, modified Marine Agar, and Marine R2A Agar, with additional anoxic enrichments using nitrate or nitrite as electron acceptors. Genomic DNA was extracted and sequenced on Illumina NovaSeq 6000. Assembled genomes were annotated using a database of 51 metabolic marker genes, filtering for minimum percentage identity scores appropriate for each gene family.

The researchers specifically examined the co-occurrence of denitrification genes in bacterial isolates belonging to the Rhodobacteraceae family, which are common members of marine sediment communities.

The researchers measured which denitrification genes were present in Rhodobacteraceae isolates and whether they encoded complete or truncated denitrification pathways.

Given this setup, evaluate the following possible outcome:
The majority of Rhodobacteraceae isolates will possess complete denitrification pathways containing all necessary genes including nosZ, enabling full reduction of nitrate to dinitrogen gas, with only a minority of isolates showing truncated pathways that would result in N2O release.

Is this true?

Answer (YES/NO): YES